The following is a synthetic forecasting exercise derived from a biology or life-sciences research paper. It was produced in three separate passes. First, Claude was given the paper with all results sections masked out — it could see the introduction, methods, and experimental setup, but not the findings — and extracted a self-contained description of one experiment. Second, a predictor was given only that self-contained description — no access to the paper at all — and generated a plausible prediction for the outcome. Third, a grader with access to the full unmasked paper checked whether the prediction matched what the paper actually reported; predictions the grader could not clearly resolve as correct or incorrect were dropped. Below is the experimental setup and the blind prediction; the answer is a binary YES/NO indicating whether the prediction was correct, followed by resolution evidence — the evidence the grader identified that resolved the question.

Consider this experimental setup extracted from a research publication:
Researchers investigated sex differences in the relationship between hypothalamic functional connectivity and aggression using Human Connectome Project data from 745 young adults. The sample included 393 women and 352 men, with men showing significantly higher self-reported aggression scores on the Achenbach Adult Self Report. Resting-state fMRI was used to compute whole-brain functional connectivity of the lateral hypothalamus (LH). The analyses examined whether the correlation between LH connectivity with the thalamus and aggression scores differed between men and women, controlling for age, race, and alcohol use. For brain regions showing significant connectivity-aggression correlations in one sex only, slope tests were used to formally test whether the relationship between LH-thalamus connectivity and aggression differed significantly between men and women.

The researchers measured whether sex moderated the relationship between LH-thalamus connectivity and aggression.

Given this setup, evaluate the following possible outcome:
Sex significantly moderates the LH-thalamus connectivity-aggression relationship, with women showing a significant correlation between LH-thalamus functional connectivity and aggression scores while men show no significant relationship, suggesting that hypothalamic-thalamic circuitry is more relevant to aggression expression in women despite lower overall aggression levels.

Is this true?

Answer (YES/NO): NO